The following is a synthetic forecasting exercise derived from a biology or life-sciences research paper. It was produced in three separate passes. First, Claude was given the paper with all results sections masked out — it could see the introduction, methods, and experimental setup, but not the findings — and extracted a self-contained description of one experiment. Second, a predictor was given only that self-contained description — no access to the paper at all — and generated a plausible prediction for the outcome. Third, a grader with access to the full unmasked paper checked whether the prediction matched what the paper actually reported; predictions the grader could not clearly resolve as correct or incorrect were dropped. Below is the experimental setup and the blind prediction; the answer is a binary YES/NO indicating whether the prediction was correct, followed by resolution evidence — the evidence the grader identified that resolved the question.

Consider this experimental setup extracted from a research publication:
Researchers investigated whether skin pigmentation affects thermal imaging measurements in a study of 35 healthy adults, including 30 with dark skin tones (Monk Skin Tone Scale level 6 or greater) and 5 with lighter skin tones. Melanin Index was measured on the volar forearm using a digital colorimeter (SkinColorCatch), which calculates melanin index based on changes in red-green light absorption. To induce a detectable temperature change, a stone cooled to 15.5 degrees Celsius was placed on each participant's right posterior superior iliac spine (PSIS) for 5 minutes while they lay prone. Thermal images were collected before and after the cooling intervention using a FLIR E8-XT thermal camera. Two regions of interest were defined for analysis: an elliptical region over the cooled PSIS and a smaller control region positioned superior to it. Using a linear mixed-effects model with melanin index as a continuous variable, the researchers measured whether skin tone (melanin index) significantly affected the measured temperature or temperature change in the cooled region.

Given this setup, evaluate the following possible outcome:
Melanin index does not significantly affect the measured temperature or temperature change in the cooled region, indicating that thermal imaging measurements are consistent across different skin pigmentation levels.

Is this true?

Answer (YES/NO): NO